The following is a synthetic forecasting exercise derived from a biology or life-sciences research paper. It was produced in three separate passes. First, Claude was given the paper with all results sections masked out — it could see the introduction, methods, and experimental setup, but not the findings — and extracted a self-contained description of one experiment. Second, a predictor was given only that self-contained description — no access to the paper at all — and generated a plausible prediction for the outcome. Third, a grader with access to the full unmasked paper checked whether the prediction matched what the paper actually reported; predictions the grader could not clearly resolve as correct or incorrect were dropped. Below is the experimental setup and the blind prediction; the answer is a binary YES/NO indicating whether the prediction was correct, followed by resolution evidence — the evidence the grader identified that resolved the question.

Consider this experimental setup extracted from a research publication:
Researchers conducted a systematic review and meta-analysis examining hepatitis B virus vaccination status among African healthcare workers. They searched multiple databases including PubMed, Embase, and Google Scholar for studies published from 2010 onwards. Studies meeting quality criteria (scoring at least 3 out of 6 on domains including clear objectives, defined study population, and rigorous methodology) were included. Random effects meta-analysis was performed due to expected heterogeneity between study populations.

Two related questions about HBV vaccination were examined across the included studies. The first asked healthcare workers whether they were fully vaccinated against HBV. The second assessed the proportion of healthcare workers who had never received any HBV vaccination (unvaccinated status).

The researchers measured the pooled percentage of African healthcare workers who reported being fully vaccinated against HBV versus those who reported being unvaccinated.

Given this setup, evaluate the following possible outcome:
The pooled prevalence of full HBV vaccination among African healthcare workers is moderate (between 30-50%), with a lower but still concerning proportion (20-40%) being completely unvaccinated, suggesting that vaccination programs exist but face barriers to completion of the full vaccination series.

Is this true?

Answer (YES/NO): NO